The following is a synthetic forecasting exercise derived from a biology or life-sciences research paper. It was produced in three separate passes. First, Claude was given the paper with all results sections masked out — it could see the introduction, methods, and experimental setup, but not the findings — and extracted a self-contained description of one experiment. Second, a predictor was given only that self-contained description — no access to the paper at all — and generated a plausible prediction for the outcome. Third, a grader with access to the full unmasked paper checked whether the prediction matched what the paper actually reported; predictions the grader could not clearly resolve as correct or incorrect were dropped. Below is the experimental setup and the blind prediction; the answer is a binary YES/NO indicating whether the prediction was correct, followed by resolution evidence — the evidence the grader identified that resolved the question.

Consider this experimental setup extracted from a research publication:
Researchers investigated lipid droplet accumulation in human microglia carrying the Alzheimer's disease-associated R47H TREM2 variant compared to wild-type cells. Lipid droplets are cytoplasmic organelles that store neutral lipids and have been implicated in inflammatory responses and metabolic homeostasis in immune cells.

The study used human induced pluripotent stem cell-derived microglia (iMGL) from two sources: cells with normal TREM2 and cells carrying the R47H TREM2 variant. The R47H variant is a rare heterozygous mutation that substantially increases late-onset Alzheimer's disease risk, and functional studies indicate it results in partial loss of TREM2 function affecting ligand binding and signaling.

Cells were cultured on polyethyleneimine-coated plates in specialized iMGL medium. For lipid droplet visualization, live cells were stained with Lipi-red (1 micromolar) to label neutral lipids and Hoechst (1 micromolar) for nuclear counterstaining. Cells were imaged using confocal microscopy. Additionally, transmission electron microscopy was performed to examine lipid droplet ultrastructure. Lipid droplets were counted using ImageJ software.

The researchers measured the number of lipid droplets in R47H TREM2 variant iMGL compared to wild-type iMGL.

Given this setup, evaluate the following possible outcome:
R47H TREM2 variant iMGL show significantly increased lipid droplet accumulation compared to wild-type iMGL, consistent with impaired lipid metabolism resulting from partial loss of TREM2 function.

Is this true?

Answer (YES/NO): YES